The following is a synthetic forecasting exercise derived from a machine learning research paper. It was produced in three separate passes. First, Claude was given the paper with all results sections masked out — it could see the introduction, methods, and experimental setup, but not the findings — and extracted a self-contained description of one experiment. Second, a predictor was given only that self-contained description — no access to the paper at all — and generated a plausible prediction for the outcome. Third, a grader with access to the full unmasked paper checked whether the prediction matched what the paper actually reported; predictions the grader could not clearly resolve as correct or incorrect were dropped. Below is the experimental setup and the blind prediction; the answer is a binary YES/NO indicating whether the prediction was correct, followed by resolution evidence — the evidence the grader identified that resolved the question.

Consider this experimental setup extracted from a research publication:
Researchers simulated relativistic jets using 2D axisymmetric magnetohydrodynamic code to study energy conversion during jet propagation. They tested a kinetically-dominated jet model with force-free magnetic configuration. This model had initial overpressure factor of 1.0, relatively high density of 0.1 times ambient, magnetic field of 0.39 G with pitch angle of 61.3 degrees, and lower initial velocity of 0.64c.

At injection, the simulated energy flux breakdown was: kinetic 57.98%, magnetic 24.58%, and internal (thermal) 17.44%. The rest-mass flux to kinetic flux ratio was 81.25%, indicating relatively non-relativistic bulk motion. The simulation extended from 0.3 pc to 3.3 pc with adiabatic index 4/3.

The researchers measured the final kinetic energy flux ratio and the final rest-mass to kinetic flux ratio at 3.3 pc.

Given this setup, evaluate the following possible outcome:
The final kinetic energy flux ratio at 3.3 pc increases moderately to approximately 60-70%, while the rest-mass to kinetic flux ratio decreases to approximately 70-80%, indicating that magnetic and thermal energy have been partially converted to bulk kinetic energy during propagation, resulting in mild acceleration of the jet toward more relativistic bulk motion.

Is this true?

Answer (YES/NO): NO